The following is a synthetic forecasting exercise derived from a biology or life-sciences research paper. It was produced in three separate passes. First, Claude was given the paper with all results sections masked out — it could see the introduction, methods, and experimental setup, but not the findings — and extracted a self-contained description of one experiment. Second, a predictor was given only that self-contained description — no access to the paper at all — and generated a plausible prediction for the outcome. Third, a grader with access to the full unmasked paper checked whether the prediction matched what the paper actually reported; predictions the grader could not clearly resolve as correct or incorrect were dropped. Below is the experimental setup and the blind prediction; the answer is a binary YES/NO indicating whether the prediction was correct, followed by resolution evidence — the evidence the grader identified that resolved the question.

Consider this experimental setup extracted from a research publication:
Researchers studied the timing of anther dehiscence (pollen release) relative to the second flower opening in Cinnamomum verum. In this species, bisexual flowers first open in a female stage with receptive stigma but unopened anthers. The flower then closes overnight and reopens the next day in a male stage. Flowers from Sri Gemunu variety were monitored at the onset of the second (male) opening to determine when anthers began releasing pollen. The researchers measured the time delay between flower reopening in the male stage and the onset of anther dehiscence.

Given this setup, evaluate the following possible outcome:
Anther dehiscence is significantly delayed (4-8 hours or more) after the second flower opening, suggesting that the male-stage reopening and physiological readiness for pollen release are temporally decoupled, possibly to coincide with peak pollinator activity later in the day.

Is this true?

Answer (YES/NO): NO